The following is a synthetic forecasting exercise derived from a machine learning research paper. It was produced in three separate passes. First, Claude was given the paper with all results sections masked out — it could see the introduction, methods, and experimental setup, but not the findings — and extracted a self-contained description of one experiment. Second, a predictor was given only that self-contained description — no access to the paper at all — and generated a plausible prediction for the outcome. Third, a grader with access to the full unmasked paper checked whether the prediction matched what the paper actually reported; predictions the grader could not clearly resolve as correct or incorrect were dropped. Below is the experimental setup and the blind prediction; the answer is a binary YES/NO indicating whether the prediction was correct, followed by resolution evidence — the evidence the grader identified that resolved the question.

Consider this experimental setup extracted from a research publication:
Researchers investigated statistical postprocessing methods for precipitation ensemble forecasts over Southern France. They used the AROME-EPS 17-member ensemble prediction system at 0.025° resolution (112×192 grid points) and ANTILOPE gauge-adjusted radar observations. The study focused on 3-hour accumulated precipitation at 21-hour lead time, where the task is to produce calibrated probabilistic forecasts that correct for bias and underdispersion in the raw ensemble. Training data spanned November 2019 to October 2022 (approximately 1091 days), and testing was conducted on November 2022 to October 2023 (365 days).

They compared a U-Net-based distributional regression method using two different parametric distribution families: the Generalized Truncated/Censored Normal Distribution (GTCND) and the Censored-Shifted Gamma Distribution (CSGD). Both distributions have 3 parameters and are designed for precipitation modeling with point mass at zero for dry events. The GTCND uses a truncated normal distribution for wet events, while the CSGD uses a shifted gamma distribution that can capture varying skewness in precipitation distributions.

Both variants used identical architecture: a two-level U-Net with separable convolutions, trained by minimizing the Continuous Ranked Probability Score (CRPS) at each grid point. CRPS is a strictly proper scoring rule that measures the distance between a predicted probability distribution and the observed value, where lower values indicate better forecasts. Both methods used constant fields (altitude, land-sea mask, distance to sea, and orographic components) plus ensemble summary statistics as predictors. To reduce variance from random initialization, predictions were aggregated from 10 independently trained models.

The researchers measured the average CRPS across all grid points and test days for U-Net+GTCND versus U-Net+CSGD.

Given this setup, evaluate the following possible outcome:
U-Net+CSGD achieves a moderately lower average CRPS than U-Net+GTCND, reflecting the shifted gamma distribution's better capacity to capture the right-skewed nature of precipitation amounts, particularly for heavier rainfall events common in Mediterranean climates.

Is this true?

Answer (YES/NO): NO